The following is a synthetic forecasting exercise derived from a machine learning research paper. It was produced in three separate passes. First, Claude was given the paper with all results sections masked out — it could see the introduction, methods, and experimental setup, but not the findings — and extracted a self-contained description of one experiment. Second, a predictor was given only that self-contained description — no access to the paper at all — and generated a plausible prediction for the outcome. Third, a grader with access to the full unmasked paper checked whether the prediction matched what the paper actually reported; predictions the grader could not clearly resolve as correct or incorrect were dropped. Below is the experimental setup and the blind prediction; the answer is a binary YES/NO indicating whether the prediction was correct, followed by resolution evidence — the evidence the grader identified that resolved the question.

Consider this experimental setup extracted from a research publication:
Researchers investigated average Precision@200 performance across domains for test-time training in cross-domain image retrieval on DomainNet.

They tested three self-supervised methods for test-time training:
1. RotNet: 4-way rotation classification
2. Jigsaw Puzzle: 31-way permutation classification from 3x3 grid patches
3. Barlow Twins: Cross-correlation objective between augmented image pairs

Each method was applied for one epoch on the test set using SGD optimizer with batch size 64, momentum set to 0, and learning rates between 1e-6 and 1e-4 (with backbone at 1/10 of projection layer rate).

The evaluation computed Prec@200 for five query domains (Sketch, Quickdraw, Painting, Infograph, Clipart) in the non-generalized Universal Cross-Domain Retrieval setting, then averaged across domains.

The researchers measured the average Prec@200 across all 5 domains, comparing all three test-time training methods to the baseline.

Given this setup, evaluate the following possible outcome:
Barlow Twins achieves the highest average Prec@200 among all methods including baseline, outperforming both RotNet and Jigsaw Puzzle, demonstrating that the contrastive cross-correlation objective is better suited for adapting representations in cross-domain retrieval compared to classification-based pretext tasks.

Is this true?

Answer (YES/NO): YES